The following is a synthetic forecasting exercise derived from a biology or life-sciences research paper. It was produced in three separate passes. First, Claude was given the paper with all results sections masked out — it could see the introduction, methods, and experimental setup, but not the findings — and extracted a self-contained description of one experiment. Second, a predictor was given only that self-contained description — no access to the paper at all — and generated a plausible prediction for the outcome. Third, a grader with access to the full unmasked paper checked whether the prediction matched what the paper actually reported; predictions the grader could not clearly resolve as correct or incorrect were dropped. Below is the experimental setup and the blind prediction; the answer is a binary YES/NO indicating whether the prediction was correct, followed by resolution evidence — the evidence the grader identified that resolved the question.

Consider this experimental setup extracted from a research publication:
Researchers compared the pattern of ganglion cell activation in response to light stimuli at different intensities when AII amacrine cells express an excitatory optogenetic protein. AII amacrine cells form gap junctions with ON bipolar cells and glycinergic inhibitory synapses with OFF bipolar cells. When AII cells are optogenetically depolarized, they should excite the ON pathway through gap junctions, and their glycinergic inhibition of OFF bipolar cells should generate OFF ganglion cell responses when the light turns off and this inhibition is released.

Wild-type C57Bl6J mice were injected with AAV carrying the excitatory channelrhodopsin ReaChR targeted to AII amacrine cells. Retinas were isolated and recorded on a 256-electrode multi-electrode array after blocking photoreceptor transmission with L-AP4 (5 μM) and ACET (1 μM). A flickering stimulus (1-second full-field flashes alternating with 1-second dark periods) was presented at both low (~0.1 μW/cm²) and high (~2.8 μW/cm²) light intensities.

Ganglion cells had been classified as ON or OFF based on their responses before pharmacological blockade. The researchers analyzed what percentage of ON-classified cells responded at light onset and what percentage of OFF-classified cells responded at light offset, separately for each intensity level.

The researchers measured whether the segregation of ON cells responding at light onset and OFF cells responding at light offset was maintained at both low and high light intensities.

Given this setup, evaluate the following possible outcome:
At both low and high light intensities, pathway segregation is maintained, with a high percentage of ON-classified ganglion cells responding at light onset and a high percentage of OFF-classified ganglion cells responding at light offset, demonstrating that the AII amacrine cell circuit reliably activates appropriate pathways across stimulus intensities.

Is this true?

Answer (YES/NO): NO